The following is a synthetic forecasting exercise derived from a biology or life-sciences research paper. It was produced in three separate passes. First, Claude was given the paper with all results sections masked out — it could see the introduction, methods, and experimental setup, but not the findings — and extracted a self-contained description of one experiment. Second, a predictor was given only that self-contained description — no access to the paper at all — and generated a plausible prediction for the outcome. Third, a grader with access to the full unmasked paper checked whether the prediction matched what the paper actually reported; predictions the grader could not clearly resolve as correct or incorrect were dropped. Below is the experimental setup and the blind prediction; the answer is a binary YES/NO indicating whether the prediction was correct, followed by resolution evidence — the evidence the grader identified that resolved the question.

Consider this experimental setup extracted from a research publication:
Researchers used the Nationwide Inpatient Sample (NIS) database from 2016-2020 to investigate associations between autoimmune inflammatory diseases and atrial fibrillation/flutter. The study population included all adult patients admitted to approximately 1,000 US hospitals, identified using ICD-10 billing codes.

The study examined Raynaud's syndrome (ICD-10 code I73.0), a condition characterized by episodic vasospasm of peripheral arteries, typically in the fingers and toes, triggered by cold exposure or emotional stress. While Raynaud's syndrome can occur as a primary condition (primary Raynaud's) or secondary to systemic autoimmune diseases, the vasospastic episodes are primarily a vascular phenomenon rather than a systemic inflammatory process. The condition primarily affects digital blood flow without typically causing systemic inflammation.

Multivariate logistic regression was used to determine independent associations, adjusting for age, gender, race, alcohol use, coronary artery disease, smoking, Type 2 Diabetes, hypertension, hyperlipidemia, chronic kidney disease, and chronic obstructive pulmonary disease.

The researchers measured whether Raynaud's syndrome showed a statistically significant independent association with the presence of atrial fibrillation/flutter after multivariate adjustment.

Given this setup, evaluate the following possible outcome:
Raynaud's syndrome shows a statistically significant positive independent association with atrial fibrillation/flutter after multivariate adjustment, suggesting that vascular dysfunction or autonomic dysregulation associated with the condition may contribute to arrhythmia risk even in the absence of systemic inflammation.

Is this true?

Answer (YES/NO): YES